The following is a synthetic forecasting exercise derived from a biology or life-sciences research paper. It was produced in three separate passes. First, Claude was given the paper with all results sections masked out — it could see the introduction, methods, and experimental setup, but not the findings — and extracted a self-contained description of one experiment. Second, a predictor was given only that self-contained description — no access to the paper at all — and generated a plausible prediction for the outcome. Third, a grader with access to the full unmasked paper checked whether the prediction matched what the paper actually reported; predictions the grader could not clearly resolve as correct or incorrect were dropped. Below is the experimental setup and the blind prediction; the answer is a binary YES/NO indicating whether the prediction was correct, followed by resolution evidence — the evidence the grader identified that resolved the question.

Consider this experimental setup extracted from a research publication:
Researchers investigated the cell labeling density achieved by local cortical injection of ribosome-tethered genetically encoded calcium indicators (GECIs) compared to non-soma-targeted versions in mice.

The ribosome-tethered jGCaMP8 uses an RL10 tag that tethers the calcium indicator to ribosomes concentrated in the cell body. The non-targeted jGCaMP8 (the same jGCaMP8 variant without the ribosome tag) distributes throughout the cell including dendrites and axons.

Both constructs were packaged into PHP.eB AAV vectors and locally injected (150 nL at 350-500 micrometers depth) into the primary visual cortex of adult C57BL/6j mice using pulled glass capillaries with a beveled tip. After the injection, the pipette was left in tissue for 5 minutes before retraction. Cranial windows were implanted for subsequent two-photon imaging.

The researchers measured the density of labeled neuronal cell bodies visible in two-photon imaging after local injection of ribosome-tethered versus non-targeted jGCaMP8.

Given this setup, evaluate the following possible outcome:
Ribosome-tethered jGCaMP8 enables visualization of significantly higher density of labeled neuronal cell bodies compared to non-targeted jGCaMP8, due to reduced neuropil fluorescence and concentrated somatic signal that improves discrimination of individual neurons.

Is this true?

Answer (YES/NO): YES